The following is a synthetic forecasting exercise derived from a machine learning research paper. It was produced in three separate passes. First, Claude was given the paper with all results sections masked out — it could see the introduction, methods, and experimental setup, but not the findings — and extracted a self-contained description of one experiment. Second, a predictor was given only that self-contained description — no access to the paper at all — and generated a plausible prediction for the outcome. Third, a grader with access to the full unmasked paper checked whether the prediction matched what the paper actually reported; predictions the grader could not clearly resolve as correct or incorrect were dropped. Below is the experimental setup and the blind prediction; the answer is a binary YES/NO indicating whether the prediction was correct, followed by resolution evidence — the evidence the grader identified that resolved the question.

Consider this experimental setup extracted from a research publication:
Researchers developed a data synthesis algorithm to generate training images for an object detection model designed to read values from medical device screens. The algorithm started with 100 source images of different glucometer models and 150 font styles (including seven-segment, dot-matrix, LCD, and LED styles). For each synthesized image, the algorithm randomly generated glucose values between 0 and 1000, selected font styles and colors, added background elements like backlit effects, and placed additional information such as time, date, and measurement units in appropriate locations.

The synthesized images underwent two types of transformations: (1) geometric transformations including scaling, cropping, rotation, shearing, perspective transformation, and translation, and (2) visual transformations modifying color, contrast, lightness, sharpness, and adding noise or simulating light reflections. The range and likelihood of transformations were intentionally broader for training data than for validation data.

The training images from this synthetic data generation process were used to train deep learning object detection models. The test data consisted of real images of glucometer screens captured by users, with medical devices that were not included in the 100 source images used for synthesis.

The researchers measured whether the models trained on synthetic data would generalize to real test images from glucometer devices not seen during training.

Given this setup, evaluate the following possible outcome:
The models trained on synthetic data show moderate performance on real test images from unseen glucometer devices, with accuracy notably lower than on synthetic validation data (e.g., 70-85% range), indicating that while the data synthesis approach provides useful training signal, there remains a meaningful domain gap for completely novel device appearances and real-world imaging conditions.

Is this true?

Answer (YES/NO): NO